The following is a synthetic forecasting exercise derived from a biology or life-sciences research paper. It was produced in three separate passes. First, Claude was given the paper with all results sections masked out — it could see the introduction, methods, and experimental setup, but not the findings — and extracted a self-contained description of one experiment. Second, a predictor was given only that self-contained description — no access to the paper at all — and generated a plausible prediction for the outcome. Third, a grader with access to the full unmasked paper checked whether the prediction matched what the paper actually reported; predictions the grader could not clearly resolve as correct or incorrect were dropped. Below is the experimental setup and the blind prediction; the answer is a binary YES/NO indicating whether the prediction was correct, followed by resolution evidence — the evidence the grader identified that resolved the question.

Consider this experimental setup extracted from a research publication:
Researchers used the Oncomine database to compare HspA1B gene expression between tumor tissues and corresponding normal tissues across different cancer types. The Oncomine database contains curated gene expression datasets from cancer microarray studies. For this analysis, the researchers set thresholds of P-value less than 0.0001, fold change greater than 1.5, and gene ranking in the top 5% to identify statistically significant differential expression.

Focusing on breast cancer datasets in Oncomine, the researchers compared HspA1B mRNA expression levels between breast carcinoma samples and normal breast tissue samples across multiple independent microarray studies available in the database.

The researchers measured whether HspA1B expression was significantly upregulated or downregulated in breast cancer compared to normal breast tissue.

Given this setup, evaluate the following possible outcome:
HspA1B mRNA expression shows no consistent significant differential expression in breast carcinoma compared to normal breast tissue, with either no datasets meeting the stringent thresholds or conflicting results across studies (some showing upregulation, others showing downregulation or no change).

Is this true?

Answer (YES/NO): YES